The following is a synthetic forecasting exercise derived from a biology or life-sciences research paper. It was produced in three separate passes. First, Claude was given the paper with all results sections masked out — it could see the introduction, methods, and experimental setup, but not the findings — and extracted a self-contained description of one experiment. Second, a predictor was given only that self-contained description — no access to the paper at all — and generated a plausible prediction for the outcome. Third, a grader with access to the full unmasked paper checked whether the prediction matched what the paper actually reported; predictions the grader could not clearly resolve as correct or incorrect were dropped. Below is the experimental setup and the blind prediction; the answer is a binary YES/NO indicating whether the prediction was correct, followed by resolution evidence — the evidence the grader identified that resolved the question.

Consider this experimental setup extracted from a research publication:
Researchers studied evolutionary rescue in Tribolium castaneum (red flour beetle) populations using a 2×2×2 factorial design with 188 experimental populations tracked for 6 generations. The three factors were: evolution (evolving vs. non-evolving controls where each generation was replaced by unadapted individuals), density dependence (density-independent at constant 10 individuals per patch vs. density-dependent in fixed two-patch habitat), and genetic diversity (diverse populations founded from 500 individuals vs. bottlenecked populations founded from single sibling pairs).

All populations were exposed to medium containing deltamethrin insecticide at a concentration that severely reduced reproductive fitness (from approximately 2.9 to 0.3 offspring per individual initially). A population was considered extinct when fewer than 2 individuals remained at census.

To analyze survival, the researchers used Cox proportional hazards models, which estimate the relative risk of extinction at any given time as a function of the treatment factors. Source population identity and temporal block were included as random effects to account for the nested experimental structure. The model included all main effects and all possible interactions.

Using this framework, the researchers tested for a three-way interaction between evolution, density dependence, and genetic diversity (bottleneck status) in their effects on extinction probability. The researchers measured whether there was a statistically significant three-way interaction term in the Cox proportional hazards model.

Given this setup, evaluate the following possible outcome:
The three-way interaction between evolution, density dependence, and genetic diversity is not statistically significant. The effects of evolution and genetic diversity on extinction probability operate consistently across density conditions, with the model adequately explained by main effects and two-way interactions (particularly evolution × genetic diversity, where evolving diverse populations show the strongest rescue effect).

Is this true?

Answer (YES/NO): NO